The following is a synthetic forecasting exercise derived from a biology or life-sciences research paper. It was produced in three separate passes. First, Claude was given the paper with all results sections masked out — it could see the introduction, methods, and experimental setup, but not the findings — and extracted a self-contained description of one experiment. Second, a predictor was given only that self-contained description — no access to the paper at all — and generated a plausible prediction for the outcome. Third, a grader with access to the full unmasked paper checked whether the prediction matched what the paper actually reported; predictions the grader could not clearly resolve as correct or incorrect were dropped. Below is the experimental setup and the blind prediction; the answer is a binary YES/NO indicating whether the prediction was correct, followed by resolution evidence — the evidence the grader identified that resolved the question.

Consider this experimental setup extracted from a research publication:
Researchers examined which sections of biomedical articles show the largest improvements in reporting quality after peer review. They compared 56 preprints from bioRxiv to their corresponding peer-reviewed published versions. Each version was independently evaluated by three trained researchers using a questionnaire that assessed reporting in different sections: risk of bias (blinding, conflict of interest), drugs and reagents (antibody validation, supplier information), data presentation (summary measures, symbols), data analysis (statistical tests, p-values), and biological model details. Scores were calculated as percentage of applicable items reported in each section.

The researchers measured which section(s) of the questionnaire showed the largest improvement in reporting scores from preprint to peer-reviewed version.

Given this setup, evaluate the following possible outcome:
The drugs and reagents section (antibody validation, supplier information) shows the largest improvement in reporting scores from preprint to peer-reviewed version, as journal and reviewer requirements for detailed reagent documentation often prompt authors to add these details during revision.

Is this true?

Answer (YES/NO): YES